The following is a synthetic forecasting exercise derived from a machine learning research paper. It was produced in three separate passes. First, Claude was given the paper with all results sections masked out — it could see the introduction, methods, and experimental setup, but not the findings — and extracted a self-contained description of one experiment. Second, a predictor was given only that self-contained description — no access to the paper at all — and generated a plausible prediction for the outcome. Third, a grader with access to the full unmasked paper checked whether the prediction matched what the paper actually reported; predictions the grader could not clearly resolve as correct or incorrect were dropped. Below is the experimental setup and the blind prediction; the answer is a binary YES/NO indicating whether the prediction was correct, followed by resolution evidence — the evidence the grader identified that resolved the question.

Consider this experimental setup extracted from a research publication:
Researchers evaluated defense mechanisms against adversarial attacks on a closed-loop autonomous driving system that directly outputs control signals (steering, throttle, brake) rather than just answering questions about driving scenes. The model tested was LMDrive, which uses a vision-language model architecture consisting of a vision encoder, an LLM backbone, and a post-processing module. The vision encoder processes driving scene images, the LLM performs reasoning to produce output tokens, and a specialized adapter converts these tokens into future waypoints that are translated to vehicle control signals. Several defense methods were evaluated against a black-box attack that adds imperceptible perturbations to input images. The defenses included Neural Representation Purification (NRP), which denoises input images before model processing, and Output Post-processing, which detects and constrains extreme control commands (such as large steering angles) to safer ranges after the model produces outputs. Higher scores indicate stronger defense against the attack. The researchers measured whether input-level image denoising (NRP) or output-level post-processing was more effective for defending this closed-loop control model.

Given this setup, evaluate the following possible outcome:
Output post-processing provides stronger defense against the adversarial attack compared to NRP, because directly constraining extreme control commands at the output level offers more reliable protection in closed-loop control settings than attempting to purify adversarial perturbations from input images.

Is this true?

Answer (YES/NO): NO